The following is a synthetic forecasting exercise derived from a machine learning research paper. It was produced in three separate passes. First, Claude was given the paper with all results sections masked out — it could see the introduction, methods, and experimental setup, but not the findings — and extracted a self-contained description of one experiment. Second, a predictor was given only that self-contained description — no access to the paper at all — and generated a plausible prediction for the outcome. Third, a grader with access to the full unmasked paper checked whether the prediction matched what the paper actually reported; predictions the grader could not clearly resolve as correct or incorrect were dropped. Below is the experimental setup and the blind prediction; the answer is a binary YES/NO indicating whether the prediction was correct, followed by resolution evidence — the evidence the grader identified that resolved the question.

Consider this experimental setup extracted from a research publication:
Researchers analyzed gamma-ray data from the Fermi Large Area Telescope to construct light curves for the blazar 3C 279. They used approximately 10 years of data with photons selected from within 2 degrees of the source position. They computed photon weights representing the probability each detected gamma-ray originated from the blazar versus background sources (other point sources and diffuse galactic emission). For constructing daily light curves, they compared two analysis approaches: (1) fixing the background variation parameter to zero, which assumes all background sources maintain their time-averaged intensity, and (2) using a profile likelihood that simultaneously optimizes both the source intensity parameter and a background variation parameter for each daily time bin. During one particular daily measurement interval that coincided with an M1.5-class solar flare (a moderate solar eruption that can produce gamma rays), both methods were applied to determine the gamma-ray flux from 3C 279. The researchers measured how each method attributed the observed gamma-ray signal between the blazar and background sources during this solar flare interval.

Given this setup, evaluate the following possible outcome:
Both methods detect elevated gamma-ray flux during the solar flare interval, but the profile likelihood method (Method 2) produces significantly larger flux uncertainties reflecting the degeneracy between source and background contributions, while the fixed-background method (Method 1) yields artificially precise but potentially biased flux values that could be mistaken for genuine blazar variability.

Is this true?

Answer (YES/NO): NO